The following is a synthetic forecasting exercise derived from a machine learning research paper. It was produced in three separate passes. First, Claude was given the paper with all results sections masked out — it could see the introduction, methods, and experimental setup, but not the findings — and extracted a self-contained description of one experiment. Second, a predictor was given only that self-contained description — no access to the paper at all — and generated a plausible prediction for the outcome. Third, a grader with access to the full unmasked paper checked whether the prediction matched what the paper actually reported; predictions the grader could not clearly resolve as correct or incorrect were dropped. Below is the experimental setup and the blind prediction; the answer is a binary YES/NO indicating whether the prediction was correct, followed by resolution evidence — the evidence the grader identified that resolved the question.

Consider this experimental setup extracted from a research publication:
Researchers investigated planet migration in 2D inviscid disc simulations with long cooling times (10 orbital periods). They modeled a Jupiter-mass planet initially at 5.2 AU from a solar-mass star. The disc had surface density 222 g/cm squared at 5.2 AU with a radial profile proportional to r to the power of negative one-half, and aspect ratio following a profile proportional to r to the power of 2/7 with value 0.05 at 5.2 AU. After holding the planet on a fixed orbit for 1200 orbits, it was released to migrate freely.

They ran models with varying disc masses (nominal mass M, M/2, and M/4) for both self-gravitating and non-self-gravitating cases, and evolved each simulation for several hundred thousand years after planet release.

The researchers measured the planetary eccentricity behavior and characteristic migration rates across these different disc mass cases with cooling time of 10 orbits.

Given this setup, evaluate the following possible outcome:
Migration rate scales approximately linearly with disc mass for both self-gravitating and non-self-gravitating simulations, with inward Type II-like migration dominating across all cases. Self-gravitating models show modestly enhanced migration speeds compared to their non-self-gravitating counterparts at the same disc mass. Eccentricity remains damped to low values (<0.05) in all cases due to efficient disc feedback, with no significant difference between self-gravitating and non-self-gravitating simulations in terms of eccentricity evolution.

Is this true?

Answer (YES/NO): NO